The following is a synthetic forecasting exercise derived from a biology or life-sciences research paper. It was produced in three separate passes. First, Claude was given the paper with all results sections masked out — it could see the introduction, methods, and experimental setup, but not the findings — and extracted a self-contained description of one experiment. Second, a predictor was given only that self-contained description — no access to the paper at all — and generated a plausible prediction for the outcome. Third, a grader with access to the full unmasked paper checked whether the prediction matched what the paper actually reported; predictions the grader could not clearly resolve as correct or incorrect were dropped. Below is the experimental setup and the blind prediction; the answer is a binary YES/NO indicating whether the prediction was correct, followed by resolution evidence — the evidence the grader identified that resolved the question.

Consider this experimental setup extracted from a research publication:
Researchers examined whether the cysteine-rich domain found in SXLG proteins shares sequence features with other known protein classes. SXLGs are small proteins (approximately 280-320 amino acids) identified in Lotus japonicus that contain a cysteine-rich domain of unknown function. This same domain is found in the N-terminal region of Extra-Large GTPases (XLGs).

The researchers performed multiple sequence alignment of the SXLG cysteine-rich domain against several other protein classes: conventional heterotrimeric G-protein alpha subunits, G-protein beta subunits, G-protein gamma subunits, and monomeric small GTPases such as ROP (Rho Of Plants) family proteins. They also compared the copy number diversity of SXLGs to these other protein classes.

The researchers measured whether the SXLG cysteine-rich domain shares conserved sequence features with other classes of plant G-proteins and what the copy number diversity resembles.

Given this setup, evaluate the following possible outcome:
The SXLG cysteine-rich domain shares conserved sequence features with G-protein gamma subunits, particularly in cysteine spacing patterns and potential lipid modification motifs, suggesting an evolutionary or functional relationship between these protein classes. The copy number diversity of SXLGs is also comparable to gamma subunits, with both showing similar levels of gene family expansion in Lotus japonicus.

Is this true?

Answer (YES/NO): NO